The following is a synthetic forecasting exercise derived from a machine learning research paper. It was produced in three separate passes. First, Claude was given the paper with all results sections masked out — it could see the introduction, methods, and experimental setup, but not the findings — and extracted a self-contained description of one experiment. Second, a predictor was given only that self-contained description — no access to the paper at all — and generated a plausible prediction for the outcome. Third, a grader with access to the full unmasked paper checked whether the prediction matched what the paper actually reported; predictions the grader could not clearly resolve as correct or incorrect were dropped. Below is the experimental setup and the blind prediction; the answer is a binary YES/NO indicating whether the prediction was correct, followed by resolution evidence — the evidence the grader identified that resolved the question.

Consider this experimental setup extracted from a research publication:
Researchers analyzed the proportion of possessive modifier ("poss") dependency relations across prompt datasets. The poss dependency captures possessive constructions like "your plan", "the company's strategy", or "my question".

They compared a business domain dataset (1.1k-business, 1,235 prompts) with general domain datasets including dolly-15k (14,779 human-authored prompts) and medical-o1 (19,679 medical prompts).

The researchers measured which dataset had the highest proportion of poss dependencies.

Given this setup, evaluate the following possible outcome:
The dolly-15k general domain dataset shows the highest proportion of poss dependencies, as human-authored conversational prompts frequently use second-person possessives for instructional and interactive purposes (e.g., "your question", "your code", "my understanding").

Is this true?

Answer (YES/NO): NO